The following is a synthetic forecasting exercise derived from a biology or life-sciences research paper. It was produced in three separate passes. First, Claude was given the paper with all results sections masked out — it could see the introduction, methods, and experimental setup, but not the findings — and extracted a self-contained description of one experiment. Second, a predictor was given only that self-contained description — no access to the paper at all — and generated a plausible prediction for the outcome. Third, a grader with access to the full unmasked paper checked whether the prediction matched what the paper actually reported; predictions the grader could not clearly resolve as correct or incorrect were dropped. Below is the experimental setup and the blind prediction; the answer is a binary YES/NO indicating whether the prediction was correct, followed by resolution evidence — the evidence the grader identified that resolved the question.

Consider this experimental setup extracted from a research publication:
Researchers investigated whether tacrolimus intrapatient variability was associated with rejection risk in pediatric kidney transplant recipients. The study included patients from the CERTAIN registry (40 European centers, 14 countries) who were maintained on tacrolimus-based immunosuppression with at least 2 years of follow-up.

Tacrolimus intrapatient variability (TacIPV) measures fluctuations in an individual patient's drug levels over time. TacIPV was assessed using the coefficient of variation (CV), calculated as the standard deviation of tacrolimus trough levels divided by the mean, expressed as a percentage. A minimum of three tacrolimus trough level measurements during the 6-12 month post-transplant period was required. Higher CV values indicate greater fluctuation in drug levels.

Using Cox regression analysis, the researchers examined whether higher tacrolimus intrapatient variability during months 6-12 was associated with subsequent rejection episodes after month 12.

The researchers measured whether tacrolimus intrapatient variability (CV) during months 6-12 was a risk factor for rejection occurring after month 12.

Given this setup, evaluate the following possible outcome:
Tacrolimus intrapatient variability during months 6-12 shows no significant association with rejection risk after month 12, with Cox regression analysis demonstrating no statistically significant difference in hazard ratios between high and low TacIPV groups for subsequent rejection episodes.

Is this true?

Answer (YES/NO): YES